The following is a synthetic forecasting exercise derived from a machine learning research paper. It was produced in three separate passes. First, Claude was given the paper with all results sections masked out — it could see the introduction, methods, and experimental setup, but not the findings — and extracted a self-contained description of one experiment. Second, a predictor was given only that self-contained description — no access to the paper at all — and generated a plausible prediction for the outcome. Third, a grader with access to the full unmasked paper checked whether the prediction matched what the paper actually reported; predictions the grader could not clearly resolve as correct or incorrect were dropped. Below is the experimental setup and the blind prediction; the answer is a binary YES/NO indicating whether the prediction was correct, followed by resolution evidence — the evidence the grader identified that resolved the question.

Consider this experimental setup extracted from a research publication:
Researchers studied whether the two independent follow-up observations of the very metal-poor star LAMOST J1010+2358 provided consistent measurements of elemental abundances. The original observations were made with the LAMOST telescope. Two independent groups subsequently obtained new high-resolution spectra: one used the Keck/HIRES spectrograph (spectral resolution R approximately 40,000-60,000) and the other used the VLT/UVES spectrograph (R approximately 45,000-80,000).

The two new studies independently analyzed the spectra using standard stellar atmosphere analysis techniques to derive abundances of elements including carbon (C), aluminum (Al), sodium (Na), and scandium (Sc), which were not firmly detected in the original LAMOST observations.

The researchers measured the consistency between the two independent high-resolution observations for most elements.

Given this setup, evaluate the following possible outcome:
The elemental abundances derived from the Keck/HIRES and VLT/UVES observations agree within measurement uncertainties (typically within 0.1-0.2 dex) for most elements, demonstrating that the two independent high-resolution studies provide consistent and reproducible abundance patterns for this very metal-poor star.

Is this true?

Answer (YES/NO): YES